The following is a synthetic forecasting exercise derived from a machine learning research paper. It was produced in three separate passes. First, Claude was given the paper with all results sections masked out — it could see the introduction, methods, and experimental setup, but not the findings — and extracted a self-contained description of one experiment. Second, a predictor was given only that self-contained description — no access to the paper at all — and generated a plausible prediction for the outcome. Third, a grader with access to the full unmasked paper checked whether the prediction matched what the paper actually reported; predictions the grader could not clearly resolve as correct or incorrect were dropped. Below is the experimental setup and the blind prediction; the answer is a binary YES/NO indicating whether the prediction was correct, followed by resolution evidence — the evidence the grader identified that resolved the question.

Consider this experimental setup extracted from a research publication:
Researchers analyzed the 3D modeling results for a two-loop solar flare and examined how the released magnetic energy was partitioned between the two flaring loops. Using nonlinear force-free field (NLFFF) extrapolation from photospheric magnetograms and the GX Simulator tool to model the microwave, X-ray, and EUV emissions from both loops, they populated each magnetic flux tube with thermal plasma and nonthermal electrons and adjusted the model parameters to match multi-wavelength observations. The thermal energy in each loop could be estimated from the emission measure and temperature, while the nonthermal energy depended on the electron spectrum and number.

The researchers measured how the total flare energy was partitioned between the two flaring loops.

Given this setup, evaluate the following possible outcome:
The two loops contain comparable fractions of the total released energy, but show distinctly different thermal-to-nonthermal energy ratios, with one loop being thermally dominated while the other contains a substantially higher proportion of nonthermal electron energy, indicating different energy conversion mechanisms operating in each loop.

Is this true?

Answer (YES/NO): NO